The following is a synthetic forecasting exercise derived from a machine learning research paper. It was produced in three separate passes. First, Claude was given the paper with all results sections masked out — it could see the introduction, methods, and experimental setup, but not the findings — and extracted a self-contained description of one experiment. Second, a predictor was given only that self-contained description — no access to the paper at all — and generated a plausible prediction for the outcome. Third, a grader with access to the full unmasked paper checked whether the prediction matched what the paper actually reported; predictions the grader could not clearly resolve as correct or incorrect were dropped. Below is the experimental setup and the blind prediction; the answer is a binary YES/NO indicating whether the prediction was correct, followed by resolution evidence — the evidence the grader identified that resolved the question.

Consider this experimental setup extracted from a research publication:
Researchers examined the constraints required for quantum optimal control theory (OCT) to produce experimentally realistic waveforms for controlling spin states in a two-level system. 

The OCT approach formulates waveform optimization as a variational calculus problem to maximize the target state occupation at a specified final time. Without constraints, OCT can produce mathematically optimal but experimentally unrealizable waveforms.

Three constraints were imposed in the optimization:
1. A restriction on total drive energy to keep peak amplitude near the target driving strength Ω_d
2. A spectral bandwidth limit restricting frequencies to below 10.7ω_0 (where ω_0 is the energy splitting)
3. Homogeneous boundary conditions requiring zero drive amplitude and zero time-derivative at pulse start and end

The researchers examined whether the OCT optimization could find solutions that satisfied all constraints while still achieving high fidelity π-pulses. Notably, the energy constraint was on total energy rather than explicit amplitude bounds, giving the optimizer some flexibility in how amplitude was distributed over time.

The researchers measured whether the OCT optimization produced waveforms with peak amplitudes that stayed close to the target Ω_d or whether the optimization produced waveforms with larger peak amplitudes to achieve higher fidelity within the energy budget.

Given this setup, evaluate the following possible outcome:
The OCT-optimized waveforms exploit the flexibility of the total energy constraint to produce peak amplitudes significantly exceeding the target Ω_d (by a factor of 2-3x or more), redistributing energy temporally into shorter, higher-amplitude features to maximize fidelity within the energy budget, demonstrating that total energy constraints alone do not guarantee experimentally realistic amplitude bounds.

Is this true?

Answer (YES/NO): NO